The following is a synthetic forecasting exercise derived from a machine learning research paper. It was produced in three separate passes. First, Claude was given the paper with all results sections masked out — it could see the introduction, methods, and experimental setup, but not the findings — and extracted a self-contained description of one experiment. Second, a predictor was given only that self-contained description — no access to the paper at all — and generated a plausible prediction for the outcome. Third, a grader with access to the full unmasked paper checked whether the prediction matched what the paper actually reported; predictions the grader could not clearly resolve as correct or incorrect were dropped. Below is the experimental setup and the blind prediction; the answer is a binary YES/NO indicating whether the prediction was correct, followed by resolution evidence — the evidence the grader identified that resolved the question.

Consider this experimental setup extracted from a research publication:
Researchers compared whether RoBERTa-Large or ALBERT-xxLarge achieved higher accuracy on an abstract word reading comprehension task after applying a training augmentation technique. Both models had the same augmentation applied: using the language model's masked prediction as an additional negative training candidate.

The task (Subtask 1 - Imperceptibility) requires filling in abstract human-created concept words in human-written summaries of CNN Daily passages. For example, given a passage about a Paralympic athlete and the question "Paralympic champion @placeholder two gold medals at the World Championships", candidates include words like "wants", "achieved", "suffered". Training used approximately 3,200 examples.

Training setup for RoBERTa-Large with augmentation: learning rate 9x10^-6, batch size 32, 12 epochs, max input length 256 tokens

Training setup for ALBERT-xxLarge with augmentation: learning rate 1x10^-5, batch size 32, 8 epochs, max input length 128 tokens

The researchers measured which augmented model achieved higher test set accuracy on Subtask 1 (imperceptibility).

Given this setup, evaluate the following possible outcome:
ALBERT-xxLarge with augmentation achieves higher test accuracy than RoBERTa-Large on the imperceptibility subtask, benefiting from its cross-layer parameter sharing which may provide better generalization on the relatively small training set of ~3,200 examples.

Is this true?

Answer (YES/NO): NO